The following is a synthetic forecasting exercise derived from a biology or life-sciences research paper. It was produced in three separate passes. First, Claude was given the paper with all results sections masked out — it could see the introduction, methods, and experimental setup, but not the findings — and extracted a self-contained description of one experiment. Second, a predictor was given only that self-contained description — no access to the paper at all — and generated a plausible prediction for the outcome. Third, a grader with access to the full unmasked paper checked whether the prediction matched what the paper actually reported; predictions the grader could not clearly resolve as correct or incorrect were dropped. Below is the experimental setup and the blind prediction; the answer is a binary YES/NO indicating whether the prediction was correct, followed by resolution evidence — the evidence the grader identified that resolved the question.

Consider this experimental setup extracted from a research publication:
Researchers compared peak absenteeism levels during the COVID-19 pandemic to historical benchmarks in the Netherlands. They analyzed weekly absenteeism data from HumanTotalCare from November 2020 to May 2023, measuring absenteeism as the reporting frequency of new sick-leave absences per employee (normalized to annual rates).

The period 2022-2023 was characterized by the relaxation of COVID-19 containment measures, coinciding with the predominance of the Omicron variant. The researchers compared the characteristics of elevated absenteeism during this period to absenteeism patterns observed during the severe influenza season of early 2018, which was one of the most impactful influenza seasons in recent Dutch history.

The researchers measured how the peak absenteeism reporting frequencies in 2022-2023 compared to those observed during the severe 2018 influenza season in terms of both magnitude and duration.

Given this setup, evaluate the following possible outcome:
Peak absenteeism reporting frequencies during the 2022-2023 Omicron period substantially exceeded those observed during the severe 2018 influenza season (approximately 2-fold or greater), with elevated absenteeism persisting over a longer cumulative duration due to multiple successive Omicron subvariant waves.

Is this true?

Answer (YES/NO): NO